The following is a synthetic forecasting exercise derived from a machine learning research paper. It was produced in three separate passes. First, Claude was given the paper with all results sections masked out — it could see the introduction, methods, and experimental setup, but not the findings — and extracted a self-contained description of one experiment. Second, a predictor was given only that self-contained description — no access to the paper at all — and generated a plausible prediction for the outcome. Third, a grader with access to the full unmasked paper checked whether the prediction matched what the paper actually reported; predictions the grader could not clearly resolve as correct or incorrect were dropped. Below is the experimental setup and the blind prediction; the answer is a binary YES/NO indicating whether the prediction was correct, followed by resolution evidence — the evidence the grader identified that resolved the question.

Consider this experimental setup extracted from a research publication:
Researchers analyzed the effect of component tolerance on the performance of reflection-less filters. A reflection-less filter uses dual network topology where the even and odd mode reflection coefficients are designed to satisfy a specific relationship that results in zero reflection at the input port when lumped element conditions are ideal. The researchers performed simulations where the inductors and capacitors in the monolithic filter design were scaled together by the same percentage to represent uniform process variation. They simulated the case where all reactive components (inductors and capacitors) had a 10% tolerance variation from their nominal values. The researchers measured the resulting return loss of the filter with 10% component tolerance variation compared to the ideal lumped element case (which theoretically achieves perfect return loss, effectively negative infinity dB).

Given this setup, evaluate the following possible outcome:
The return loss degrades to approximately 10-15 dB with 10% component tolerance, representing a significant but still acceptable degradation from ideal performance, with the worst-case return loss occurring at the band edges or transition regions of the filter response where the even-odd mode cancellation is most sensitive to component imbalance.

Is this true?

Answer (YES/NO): NO